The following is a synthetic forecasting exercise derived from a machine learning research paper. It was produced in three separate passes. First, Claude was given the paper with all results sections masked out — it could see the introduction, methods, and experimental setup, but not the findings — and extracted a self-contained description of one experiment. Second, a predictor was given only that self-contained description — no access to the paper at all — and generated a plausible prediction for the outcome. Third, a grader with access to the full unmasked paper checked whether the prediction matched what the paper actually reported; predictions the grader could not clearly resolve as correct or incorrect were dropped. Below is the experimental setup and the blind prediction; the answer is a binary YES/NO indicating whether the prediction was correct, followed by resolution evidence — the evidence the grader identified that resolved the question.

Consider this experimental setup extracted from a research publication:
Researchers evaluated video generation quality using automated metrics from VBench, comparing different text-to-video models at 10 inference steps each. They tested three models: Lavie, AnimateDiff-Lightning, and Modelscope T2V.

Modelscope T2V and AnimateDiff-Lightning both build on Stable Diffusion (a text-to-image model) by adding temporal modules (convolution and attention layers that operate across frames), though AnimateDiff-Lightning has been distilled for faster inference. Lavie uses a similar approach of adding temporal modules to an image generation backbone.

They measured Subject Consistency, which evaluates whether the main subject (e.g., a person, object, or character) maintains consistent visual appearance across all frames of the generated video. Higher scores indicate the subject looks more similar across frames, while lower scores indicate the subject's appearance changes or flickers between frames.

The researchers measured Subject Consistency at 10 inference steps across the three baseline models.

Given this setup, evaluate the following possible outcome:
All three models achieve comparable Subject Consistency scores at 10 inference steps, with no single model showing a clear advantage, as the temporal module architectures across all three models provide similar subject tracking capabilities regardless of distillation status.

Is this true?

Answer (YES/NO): NO